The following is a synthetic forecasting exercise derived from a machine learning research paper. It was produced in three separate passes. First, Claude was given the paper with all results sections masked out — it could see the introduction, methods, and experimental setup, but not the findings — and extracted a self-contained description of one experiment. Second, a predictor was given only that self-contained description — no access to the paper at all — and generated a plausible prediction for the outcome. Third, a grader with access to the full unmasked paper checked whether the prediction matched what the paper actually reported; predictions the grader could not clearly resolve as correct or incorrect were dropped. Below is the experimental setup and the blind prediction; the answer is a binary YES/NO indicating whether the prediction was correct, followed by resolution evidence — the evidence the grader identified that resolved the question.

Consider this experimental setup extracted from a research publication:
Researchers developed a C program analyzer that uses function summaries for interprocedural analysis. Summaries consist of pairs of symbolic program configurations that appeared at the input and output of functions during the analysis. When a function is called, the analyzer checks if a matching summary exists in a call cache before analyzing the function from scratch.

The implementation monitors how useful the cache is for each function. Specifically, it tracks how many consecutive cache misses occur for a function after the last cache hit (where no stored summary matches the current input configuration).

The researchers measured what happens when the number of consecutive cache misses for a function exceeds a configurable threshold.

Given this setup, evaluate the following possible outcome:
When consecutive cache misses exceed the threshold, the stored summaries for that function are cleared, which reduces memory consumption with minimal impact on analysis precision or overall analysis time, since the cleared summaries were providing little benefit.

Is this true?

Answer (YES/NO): NO